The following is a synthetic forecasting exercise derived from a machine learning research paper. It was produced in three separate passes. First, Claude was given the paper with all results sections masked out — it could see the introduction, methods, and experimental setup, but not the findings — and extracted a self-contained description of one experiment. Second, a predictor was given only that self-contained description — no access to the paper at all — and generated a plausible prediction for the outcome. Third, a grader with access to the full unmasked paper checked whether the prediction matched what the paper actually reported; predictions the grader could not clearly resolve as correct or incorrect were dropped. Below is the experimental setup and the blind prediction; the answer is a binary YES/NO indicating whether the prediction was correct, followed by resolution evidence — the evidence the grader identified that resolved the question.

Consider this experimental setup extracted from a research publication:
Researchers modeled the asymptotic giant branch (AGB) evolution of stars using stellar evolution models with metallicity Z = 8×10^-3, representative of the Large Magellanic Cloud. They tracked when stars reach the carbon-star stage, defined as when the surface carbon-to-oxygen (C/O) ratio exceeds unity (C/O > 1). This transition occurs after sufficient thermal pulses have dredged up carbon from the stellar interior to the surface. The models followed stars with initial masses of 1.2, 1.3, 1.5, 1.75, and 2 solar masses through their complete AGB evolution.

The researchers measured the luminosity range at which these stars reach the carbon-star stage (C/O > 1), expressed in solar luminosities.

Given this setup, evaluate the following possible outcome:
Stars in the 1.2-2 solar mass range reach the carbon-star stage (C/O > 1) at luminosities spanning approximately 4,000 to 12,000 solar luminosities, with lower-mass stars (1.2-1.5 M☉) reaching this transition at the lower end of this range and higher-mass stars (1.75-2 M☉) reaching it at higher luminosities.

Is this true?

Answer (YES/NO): NO